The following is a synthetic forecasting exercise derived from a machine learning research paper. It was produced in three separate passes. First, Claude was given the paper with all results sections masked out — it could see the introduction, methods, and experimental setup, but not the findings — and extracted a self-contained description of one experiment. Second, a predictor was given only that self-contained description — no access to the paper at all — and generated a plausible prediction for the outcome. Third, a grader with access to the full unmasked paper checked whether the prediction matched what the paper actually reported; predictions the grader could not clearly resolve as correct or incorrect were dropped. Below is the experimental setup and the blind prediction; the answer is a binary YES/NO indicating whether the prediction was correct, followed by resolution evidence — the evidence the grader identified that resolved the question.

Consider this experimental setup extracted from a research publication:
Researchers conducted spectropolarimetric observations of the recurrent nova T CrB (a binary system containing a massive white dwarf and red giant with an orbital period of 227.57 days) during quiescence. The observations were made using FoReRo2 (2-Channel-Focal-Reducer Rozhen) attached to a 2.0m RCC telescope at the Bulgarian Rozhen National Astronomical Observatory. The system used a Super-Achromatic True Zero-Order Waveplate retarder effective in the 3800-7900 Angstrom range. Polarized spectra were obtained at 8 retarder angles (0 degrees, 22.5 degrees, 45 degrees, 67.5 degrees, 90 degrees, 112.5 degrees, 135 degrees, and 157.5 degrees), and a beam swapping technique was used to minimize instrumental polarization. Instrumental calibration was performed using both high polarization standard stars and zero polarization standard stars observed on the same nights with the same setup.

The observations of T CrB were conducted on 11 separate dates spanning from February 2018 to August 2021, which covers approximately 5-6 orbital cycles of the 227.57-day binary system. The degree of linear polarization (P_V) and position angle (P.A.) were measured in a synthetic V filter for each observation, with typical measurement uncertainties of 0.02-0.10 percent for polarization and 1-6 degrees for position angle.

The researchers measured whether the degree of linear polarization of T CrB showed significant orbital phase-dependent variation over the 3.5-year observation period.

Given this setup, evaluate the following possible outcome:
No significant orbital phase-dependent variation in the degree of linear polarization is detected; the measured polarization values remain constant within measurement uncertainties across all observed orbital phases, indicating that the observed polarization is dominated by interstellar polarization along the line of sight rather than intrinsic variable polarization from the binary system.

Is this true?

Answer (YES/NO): YES